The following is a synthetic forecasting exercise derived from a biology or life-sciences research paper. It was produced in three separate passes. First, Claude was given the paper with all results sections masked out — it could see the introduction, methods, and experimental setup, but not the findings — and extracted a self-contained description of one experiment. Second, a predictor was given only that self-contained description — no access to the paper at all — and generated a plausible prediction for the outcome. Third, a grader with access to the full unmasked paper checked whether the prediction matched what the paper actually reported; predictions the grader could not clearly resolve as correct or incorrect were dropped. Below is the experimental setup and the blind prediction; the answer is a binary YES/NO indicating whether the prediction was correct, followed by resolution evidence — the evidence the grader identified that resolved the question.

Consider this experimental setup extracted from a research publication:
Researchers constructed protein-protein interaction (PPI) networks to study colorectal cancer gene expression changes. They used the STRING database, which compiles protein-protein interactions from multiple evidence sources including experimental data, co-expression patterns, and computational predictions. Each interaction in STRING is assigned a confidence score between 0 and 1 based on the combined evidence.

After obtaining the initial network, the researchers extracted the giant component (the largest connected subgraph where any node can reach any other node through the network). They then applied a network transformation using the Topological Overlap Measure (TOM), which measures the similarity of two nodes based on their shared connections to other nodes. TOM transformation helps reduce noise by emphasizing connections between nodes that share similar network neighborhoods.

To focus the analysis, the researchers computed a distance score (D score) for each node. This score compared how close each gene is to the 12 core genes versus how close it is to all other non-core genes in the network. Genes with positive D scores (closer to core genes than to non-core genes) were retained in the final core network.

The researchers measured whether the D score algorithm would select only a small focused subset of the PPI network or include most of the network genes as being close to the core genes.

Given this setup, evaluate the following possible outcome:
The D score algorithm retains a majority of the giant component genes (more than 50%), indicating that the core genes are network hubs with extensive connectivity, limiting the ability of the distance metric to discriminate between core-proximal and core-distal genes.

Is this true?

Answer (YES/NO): NO